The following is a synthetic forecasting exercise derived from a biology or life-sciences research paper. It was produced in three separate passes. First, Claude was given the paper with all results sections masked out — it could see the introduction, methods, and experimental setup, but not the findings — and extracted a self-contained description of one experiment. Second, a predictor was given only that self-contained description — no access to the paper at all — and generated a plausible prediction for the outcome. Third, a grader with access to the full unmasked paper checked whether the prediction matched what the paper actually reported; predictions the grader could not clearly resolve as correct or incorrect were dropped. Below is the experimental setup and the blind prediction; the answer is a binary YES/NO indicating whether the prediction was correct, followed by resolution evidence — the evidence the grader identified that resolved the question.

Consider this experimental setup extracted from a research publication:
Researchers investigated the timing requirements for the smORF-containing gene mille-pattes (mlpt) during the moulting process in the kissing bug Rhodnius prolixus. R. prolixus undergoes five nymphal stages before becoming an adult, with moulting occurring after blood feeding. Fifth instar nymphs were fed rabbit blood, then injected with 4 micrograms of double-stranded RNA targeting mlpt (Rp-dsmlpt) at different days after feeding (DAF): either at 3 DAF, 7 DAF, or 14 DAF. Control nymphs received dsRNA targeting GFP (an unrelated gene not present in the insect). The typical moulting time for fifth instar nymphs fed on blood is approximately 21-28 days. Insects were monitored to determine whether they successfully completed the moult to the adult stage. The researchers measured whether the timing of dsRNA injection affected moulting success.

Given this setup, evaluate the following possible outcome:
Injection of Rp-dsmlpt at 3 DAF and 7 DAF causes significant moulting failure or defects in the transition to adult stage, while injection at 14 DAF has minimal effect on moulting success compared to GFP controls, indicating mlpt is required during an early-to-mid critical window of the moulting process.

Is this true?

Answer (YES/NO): YES